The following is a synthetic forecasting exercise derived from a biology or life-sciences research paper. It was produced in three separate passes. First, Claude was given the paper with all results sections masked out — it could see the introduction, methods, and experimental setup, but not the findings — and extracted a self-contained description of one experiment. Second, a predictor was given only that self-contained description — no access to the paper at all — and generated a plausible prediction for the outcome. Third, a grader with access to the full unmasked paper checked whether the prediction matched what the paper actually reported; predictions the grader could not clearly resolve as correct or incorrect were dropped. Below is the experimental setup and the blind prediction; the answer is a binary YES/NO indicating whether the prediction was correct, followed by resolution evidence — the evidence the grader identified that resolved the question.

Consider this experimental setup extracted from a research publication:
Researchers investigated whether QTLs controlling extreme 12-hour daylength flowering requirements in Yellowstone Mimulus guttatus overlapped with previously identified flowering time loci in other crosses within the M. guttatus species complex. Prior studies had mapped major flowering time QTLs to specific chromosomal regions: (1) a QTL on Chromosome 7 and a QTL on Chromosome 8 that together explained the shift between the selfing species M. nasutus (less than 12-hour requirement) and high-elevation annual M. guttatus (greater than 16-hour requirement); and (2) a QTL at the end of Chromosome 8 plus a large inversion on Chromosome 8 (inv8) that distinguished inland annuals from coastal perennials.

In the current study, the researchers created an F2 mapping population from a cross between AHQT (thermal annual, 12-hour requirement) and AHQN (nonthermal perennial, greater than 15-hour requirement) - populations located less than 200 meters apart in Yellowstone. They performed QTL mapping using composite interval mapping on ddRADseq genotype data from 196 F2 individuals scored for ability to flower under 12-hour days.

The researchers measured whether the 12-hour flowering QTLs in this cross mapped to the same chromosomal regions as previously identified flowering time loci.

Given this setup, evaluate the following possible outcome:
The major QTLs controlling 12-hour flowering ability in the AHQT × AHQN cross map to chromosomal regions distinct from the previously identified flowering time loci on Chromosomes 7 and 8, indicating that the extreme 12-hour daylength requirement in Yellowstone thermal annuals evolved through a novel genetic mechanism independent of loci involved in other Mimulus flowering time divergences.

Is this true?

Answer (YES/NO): YES